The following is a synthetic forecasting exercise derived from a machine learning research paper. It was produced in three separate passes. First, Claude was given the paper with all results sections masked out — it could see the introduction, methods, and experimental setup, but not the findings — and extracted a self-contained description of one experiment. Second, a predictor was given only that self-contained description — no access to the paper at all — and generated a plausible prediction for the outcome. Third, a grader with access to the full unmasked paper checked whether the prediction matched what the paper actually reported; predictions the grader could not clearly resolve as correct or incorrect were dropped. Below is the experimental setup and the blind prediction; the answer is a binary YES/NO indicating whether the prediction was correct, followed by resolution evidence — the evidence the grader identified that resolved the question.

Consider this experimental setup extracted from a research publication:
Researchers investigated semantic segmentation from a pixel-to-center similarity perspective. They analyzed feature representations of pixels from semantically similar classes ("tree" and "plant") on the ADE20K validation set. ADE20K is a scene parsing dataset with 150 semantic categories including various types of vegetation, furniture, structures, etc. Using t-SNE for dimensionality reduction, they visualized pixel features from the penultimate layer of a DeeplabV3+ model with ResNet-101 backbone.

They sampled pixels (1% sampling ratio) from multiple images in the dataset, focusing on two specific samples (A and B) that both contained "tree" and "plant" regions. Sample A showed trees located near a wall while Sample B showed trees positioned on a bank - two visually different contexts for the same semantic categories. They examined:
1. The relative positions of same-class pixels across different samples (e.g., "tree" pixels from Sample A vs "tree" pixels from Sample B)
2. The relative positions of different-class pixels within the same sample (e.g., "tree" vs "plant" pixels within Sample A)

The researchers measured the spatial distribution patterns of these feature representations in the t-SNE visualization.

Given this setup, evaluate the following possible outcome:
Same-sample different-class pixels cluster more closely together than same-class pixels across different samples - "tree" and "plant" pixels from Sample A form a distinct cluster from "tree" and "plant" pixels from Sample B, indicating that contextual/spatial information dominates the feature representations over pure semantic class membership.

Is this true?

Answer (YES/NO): YES